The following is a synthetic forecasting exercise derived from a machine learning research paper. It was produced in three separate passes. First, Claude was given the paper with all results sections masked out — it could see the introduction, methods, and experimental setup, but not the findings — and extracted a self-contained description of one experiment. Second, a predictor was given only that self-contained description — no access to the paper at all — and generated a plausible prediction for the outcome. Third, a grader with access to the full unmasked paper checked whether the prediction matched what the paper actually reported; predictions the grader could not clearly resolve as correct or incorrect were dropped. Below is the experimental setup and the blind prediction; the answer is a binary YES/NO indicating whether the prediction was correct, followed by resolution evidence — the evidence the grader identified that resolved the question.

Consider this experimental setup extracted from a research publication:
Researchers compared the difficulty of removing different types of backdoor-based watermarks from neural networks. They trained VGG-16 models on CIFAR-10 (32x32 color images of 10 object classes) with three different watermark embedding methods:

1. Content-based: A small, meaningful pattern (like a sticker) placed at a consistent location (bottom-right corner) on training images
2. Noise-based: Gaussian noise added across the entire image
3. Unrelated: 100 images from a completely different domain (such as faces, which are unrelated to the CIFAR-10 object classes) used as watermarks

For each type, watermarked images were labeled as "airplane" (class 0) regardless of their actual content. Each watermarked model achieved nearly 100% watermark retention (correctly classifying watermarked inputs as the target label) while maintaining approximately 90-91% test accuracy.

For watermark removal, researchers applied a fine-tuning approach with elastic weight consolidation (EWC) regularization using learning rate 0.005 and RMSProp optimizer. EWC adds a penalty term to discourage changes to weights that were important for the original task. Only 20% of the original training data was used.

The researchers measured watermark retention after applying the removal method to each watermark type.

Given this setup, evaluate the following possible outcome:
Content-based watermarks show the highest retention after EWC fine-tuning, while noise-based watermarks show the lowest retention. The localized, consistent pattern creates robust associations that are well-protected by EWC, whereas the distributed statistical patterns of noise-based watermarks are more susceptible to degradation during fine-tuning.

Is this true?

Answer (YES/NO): NO